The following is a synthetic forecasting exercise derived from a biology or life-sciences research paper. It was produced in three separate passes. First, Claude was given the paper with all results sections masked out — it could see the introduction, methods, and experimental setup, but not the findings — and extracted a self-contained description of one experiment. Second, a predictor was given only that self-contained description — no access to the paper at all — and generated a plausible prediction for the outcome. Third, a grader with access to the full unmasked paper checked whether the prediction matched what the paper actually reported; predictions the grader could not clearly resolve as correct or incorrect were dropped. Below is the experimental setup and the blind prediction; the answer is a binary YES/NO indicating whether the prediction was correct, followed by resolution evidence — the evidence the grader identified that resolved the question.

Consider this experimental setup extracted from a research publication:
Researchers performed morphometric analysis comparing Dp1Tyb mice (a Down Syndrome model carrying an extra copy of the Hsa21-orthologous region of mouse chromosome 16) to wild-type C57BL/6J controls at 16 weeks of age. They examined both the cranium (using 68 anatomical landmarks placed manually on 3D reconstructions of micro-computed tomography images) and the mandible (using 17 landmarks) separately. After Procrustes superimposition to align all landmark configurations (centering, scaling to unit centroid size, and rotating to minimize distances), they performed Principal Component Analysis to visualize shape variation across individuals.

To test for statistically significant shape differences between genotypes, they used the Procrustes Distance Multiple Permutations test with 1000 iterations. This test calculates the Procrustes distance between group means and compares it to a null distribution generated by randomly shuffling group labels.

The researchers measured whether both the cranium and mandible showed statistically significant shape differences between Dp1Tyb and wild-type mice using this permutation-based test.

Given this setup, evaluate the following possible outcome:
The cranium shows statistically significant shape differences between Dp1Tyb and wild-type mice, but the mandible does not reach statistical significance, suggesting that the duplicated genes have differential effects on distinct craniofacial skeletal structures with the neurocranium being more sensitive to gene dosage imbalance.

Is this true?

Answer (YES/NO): NO